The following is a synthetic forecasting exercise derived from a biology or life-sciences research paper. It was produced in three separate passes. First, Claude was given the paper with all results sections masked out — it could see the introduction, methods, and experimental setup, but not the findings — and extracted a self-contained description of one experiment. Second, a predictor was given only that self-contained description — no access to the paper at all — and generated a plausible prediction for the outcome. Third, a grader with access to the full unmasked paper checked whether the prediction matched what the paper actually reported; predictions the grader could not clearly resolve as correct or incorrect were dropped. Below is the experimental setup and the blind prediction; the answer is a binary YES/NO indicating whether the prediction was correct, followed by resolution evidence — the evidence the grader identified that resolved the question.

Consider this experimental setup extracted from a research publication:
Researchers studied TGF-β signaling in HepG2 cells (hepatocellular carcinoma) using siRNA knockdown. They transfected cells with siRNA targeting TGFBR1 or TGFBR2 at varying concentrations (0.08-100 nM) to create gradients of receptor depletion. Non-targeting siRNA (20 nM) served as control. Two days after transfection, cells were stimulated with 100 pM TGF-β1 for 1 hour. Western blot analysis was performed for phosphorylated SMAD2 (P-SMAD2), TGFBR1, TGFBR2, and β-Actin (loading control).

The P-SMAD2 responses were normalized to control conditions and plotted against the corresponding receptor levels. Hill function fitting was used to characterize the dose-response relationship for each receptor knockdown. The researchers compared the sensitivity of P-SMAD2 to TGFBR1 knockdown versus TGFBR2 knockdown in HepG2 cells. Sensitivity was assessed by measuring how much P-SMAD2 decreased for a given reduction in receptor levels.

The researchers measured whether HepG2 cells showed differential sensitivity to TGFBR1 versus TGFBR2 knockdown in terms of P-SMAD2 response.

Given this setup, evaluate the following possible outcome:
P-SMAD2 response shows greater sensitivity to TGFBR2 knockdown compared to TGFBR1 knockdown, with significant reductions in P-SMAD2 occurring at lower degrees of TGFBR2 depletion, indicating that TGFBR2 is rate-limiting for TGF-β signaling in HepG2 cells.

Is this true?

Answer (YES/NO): NO